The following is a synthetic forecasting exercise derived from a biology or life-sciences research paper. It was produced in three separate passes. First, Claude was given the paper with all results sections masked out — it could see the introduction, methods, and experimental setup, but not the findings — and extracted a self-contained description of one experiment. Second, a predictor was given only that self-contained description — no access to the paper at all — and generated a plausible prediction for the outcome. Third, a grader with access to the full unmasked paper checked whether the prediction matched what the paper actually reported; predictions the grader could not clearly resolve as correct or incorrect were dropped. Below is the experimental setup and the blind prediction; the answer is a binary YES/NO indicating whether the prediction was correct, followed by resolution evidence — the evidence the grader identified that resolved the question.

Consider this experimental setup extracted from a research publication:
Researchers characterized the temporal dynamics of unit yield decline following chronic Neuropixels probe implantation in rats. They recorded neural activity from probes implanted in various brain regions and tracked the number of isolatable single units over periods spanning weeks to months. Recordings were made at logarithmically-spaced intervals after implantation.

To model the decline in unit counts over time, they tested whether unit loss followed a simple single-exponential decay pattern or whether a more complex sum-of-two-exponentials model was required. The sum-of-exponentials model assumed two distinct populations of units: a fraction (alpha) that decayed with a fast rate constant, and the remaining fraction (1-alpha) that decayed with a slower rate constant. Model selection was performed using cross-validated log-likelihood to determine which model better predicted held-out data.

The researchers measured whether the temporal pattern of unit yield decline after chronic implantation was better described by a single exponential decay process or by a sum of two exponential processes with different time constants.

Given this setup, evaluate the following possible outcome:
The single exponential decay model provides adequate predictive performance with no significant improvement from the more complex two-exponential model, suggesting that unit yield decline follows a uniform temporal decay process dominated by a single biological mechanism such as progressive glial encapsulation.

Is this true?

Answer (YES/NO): NO